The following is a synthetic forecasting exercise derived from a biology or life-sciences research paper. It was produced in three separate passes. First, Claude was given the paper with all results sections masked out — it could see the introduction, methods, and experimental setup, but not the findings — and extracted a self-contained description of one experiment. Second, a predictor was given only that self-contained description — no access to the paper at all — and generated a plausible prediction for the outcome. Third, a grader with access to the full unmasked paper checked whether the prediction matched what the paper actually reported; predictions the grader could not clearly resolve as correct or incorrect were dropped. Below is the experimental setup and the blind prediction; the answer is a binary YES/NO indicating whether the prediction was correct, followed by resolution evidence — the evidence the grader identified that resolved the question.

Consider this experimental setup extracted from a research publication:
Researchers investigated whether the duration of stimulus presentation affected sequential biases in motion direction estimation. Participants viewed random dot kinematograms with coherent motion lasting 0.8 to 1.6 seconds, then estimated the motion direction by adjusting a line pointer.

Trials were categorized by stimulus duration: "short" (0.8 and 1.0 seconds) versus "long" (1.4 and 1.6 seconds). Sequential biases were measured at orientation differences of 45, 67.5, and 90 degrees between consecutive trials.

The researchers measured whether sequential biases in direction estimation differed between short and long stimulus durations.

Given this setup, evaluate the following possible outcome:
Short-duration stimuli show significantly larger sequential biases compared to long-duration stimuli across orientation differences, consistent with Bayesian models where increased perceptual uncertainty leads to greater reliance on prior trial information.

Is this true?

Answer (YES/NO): NO